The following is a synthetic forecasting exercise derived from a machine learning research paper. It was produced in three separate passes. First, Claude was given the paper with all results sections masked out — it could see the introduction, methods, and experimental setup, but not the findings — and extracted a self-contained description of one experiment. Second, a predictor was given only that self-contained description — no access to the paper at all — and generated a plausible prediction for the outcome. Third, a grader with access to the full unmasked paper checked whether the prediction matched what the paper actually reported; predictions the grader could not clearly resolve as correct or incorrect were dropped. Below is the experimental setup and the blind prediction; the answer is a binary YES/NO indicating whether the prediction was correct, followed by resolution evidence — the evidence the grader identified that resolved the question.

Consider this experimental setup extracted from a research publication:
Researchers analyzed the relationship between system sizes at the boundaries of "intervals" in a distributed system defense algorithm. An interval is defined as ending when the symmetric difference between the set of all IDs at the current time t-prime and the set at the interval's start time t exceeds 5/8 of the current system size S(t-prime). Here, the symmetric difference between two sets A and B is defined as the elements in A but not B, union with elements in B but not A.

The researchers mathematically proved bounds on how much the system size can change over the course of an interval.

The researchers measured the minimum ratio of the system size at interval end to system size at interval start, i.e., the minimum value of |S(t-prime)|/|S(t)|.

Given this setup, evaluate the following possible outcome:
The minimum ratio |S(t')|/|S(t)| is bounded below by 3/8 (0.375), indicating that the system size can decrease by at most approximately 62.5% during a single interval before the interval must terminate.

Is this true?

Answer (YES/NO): NO